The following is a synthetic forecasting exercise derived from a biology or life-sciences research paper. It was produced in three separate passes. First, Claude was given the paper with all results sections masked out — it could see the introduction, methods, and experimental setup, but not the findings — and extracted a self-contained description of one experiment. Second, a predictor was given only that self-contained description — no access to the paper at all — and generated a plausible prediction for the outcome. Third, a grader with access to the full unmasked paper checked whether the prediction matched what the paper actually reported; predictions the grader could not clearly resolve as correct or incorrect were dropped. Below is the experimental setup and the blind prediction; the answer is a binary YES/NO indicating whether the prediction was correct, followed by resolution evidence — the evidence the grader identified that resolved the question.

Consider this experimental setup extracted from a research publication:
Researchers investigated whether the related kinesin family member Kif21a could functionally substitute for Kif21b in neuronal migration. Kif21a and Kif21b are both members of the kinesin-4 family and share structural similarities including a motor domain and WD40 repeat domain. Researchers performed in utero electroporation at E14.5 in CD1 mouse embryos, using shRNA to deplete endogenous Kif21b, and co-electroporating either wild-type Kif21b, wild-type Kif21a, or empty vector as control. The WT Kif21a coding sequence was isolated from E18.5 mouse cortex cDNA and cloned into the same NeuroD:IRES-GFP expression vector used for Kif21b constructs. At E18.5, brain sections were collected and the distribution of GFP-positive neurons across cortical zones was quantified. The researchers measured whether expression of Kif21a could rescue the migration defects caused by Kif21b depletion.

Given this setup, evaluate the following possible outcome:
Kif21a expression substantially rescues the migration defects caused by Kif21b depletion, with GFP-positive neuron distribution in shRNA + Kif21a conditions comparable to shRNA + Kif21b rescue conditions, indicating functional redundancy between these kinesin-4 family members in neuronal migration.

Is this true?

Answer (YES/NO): NO